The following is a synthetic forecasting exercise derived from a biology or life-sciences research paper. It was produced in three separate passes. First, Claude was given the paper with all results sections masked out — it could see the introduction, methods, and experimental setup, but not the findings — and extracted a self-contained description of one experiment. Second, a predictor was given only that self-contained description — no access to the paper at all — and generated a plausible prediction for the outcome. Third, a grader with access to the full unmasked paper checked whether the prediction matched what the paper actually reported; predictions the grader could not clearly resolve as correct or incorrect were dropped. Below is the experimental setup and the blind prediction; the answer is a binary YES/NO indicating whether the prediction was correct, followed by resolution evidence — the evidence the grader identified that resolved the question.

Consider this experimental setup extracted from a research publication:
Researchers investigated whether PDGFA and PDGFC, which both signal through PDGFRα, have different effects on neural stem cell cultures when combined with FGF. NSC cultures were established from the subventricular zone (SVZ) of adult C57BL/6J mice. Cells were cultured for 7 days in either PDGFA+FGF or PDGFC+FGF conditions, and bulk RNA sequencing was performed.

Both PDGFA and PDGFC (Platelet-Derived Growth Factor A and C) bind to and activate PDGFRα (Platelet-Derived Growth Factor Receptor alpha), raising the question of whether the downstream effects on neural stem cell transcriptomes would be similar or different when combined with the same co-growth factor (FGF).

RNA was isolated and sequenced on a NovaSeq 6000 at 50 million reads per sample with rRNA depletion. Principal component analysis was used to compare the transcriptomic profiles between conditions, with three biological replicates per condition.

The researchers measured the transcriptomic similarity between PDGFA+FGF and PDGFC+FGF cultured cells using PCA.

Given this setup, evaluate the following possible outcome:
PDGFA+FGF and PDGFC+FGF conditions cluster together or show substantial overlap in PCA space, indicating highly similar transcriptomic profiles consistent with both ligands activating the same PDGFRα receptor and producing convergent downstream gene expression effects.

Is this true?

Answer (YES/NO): YES